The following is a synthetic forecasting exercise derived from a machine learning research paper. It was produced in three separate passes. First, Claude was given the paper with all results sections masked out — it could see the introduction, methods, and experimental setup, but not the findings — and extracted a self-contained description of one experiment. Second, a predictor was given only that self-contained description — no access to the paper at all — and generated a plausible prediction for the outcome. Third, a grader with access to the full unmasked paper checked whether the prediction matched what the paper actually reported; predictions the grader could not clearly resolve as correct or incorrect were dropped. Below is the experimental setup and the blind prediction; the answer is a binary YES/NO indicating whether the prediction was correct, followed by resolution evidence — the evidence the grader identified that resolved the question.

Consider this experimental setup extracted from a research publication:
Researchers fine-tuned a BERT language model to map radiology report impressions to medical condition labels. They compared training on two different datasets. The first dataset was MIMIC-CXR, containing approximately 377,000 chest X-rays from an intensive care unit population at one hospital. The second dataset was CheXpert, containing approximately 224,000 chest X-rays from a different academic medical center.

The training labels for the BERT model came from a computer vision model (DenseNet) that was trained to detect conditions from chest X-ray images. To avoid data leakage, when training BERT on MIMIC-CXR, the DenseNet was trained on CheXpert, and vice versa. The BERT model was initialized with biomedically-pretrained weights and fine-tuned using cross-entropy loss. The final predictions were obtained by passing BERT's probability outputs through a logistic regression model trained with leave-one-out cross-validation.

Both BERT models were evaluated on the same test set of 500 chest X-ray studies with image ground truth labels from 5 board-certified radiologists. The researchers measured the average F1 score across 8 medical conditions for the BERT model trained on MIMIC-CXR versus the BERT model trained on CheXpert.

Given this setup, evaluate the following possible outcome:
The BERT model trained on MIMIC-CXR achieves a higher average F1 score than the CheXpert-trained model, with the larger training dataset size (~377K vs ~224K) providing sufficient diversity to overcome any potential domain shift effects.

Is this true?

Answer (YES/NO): YES